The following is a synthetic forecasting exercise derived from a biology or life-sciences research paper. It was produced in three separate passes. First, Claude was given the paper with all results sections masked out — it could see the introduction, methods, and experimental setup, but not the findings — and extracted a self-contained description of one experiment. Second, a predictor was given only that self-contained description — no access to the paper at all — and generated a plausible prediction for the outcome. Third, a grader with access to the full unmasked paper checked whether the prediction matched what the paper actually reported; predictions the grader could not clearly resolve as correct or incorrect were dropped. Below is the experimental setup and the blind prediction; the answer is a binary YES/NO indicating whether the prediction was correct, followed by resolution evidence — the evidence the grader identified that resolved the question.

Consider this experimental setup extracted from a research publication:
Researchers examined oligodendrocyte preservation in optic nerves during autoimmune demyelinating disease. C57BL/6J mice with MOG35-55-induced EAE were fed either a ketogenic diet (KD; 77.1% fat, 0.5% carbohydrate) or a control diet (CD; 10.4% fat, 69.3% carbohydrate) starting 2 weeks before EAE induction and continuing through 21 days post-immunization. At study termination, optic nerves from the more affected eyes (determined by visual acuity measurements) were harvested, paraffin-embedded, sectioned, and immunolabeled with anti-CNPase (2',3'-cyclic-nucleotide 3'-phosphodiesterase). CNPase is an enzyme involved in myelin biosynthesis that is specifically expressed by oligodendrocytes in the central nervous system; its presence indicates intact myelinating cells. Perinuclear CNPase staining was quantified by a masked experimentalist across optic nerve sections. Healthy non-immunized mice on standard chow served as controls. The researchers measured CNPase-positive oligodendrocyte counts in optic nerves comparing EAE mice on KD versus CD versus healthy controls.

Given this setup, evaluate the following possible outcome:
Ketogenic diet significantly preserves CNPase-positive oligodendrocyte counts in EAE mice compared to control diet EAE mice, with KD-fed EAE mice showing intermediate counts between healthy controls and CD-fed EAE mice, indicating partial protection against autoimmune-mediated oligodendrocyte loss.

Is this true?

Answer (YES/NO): NO